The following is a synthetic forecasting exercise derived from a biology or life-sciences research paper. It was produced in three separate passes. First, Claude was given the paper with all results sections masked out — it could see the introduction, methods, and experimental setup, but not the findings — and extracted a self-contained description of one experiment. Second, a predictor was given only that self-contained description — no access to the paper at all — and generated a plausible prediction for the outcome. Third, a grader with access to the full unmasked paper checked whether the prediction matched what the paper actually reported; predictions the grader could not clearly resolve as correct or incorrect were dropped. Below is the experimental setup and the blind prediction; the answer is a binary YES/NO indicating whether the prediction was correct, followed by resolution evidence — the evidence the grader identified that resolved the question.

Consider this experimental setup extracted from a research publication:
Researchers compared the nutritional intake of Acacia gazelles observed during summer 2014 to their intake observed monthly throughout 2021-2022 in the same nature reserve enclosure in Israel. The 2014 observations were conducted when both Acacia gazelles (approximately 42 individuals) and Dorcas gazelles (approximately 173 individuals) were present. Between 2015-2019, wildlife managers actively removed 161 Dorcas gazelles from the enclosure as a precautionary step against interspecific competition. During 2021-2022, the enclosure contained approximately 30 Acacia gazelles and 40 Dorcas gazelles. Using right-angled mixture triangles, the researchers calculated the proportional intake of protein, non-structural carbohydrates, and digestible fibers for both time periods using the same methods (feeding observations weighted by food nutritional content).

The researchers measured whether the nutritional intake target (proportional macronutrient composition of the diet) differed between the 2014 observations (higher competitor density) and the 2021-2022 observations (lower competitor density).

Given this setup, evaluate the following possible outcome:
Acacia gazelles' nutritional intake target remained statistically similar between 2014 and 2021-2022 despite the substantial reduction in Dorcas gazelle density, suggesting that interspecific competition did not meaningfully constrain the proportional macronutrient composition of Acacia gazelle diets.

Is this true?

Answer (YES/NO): YES